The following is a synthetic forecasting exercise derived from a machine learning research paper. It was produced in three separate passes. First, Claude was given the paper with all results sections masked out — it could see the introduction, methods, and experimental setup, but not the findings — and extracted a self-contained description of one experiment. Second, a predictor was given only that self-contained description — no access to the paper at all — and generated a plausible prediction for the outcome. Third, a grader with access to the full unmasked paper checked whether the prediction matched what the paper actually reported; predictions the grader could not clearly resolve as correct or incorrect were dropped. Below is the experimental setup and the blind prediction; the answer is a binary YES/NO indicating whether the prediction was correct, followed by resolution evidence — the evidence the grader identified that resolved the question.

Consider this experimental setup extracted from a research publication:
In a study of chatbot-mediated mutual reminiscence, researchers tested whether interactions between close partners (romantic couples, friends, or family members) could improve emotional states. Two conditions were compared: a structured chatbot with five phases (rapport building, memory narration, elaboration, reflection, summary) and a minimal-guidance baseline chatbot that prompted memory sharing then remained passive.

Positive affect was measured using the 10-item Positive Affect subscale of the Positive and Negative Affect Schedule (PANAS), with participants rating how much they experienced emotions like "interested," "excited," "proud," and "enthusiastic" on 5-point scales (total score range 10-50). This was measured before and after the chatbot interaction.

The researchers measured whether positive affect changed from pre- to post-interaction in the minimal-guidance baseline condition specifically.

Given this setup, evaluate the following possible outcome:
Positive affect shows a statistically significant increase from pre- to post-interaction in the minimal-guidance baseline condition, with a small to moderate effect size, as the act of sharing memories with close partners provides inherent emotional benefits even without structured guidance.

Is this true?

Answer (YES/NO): NO